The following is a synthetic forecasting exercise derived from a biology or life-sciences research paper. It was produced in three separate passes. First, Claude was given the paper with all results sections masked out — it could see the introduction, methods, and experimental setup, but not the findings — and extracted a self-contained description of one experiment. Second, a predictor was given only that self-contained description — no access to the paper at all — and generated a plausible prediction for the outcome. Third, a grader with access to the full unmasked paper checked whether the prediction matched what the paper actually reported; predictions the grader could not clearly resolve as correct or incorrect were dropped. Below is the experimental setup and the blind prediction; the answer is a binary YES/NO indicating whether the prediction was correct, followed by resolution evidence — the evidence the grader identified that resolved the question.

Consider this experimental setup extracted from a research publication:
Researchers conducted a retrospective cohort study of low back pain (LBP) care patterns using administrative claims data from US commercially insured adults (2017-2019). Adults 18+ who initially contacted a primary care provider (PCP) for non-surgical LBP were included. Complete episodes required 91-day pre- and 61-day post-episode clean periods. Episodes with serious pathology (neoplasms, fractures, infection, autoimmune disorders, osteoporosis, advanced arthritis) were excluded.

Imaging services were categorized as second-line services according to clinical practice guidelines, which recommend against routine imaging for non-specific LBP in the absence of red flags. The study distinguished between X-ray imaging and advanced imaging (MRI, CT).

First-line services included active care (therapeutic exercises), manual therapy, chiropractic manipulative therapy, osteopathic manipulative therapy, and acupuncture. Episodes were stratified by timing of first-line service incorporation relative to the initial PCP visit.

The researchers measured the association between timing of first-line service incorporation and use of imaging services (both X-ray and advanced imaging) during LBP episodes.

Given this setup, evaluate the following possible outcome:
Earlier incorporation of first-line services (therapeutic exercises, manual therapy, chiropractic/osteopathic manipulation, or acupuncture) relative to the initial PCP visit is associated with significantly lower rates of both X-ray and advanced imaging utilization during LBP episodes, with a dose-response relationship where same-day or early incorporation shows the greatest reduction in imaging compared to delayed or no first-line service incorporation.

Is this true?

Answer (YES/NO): NO